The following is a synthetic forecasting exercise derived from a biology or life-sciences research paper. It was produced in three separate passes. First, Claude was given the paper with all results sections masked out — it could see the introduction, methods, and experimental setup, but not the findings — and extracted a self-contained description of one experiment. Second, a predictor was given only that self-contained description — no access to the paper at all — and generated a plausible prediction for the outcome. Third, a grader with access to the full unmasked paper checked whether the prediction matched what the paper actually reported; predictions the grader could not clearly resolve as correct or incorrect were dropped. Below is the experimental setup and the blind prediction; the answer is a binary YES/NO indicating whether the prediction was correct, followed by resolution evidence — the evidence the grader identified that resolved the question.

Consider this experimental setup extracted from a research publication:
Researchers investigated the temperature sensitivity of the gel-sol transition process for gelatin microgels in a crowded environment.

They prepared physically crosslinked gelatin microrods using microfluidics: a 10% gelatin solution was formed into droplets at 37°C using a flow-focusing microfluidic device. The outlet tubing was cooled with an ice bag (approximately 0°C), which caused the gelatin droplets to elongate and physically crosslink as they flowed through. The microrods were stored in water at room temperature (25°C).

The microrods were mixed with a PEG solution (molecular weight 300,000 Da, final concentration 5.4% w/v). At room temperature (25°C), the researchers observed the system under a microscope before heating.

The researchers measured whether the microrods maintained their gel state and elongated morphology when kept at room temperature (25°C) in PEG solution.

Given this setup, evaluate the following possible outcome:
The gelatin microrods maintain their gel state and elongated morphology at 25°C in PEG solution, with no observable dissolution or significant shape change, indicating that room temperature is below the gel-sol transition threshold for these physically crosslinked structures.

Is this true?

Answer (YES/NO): YES